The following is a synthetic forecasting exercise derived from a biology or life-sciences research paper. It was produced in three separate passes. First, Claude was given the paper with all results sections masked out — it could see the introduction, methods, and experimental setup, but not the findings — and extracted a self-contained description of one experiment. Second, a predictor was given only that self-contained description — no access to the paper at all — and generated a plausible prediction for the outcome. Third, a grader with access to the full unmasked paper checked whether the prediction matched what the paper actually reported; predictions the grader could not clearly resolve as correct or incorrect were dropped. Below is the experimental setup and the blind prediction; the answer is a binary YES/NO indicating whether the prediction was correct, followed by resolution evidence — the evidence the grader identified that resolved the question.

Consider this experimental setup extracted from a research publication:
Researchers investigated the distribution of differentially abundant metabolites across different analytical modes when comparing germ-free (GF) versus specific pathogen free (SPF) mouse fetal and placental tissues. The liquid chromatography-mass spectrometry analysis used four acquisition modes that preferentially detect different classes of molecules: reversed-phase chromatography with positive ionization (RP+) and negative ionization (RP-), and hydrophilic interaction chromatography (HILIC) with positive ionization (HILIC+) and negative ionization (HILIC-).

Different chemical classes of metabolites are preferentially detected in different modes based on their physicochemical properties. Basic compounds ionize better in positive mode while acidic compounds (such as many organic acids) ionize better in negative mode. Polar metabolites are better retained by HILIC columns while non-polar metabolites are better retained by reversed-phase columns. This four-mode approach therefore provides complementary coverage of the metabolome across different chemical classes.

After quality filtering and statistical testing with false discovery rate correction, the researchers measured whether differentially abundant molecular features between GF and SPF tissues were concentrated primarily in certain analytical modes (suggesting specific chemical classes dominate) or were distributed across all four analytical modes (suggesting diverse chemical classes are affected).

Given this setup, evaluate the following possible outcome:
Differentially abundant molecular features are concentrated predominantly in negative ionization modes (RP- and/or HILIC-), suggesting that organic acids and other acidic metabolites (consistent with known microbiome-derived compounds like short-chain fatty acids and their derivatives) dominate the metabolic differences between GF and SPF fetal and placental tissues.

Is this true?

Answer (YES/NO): NO